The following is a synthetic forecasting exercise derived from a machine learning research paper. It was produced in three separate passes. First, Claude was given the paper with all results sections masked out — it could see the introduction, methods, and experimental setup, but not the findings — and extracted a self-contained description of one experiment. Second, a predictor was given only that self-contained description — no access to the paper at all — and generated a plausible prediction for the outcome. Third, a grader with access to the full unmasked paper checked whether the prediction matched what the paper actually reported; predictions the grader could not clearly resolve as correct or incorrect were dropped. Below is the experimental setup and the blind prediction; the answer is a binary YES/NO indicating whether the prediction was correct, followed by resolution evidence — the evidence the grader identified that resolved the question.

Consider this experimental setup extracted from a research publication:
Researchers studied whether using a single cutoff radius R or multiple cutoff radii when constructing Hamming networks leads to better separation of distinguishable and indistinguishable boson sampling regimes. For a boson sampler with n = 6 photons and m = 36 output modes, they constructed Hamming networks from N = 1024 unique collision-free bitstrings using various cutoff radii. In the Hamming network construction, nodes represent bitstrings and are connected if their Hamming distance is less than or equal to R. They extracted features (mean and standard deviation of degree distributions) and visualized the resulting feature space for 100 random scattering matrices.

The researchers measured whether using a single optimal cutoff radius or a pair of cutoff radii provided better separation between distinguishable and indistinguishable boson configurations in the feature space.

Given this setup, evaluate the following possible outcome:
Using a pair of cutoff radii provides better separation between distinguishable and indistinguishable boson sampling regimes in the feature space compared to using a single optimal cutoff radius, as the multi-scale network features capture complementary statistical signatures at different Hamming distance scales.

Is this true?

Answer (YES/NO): YES